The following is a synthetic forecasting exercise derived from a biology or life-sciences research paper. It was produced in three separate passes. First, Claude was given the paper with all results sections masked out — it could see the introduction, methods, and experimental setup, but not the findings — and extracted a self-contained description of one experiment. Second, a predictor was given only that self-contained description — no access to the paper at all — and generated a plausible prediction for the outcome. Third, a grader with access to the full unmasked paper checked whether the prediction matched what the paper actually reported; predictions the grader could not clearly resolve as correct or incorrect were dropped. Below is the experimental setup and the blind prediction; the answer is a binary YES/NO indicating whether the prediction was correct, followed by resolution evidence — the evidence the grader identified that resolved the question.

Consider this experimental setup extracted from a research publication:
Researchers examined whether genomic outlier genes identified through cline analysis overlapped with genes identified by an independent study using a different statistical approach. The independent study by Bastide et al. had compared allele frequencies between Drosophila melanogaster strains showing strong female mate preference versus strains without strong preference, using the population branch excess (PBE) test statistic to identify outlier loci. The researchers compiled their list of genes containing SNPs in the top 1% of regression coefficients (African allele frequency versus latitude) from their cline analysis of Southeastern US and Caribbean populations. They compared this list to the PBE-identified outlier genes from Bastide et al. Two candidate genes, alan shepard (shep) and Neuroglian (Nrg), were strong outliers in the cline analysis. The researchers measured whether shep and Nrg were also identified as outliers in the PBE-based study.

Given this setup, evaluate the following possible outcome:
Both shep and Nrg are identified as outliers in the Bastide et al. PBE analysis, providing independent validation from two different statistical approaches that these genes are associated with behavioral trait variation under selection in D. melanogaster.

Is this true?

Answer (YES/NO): NO